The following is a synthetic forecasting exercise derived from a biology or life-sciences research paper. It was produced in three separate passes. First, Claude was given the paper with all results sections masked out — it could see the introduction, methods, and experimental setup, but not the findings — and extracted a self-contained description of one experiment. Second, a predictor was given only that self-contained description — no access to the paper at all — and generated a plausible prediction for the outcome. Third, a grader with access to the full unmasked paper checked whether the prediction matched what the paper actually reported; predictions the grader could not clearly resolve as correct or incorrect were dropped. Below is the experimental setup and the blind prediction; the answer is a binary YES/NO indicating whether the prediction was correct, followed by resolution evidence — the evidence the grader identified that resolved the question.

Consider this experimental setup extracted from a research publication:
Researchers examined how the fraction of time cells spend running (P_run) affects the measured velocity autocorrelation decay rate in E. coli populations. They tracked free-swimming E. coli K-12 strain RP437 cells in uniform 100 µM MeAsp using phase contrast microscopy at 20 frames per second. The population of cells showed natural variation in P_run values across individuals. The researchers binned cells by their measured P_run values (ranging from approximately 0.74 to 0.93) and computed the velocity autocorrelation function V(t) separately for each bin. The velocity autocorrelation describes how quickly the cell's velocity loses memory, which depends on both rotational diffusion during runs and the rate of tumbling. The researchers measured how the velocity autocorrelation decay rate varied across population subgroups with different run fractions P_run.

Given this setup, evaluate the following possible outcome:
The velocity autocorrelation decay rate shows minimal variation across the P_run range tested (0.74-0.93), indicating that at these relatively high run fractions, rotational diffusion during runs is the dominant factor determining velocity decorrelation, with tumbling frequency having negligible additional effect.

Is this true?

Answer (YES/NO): NO